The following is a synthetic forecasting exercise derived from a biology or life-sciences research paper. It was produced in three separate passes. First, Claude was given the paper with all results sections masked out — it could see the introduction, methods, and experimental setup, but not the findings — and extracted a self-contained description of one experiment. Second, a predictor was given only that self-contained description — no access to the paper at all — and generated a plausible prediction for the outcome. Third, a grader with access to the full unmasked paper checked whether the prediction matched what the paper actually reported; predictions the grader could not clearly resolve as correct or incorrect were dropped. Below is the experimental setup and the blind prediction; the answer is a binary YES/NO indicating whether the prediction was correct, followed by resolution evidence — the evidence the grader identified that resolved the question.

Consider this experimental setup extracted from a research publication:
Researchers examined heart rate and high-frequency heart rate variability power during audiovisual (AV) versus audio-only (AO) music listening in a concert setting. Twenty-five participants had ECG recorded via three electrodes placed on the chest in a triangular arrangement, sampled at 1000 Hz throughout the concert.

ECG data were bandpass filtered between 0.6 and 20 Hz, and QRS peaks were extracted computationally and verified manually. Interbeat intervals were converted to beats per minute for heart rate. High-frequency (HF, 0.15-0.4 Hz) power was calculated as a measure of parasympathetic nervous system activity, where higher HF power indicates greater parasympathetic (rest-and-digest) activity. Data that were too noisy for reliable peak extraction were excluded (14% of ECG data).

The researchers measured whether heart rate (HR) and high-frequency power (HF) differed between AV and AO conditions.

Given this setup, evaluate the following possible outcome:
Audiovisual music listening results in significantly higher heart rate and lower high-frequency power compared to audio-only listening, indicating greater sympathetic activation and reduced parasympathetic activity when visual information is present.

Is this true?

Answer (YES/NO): NO